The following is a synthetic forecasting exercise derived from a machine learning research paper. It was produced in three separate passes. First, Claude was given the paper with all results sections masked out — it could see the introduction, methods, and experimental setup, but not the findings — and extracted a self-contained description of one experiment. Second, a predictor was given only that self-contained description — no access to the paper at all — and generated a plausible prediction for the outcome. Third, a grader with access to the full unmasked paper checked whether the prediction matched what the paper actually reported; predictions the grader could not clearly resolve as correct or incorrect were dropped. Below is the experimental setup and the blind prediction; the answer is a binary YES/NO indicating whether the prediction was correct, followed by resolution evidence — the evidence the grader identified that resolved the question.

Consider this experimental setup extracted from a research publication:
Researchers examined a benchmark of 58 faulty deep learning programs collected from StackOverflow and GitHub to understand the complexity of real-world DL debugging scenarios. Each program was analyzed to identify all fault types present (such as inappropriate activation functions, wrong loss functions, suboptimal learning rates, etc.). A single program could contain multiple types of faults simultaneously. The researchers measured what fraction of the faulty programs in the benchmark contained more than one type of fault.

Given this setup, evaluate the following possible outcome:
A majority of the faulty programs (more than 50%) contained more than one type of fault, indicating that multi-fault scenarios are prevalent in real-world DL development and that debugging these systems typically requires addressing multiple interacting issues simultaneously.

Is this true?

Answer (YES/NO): YES